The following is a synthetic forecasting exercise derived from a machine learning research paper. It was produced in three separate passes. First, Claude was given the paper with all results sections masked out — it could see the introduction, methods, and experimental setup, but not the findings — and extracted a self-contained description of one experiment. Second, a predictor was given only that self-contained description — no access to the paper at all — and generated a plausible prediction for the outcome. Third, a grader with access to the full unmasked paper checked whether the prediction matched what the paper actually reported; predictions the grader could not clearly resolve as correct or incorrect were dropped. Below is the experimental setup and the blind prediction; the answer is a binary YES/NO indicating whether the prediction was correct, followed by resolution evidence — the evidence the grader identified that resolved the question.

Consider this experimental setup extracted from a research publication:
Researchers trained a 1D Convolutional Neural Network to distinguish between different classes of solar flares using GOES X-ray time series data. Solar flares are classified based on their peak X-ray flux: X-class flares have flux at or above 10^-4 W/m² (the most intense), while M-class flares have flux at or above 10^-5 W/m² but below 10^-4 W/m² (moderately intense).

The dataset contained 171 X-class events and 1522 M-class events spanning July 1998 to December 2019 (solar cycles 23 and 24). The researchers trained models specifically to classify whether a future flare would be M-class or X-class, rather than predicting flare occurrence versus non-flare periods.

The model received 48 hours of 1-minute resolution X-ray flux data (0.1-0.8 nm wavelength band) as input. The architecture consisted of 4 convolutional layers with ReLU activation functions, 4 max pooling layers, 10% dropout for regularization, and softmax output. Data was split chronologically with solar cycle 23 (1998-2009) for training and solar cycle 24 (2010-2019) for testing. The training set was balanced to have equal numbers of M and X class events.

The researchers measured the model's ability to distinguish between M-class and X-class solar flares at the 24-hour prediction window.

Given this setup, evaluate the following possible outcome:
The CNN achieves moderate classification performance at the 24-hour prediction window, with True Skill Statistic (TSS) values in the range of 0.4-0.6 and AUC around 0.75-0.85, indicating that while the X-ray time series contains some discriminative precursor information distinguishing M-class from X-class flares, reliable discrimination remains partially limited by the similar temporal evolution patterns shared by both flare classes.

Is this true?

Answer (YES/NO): NO